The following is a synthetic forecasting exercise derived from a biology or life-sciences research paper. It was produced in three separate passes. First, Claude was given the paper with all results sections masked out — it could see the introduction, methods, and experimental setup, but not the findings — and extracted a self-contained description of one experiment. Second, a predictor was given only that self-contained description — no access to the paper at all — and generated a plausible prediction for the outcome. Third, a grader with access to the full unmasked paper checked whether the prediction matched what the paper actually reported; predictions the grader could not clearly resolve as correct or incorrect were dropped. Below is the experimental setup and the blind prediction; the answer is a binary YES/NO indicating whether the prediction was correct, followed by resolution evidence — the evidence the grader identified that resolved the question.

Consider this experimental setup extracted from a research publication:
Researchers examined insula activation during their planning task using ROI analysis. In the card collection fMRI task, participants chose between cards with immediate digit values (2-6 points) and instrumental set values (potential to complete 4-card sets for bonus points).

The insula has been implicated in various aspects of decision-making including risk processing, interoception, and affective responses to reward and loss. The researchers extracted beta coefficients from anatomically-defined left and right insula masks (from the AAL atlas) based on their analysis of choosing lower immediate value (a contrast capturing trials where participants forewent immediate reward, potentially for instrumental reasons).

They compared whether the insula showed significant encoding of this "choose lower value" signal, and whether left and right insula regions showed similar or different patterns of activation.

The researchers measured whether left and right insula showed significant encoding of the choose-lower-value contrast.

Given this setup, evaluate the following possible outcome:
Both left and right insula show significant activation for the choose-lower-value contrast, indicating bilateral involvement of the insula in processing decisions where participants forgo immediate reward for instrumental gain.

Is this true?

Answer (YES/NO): YES